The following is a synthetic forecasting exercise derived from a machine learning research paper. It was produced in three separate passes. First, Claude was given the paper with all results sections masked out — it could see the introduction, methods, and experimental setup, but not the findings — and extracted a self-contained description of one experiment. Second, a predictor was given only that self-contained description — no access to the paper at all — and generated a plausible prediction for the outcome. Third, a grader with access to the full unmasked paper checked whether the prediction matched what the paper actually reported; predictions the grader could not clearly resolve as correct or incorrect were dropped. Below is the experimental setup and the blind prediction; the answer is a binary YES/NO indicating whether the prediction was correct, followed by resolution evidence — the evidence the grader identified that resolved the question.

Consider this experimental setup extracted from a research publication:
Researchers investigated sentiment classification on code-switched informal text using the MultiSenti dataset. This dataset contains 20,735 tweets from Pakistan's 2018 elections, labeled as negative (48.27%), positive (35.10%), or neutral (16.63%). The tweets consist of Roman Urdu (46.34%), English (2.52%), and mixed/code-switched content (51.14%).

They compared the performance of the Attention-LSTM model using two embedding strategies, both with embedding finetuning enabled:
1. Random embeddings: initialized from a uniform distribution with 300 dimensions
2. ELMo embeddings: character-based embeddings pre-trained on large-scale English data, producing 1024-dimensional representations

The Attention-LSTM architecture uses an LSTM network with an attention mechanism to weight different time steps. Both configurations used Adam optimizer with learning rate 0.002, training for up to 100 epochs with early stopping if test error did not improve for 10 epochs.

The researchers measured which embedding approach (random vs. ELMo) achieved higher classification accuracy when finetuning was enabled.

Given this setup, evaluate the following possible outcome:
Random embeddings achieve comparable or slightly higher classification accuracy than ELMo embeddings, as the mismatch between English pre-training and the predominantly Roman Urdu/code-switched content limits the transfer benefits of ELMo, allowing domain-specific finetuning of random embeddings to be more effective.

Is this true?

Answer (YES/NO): YES